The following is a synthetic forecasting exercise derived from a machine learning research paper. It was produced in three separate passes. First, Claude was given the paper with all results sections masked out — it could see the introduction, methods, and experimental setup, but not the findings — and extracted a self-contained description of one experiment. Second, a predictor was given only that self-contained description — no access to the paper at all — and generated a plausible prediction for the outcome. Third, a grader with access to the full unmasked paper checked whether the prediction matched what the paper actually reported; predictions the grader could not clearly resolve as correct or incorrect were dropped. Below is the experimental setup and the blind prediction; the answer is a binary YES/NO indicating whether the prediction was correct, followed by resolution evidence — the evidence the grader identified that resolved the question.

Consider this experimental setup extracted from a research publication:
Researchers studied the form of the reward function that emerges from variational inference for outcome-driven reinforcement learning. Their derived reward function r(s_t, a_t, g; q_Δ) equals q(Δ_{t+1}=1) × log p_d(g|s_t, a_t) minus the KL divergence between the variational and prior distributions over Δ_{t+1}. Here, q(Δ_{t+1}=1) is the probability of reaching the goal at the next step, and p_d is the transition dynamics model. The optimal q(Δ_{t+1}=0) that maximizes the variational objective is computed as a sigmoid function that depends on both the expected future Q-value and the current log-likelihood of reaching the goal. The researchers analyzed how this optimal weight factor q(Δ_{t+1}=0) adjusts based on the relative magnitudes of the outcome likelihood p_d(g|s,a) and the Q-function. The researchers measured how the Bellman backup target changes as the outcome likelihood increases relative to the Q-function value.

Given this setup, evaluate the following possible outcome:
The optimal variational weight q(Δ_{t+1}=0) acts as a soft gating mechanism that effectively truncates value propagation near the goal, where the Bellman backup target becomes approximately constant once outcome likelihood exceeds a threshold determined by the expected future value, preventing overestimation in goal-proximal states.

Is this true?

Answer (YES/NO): NO